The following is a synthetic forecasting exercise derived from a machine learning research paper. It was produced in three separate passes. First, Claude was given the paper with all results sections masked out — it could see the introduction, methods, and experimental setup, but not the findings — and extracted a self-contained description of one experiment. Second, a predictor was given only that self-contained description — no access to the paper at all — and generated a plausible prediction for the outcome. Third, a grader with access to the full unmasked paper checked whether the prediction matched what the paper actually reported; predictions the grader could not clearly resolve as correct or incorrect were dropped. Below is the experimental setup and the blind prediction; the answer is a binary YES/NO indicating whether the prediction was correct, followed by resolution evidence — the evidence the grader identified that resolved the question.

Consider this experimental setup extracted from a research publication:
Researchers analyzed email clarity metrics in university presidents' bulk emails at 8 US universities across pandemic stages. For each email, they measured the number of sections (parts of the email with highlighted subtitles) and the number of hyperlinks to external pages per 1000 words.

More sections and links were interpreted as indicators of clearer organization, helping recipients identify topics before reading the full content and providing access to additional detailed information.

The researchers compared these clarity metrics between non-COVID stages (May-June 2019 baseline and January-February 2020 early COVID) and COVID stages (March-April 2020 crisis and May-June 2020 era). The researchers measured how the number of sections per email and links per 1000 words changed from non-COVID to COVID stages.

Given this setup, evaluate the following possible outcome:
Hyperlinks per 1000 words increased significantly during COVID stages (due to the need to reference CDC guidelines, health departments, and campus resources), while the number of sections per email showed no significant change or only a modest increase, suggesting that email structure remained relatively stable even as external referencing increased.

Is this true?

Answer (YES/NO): NO